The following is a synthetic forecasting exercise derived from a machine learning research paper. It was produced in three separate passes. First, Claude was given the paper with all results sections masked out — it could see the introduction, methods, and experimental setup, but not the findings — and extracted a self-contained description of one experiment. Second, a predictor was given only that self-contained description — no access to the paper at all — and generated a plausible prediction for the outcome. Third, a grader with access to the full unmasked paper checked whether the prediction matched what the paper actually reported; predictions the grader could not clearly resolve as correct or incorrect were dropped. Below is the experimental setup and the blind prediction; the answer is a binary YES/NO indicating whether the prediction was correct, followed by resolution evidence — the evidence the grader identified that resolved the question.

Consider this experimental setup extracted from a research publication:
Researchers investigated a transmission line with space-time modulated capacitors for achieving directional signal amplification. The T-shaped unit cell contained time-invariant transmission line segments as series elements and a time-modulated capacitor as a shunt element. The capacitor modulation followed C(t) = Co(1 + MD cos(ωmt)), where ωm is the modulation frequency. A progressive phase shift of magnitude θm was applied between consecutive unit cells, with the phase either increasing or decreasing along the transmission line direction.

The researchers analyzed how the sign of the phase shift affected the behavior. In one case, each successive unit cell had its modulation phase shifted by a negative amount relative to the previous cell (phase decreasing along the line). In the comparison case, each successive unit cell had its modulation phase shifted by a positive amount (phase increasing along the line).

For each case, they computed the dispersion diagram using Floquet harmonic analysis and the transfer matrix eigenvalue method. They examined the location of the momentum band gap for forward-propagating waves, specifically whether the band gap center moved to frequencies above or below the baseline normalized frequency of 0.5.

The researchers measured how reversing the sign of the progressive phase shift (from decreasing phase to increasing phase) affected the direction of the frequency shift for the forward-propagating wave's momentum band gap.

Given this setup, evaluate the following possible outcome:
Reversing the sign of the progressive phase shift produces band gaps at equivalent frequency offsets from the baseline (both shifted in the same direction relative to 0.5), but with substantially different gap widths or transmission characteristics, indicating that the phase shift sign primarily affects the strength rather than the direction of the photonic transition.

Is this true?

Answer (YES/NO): NO